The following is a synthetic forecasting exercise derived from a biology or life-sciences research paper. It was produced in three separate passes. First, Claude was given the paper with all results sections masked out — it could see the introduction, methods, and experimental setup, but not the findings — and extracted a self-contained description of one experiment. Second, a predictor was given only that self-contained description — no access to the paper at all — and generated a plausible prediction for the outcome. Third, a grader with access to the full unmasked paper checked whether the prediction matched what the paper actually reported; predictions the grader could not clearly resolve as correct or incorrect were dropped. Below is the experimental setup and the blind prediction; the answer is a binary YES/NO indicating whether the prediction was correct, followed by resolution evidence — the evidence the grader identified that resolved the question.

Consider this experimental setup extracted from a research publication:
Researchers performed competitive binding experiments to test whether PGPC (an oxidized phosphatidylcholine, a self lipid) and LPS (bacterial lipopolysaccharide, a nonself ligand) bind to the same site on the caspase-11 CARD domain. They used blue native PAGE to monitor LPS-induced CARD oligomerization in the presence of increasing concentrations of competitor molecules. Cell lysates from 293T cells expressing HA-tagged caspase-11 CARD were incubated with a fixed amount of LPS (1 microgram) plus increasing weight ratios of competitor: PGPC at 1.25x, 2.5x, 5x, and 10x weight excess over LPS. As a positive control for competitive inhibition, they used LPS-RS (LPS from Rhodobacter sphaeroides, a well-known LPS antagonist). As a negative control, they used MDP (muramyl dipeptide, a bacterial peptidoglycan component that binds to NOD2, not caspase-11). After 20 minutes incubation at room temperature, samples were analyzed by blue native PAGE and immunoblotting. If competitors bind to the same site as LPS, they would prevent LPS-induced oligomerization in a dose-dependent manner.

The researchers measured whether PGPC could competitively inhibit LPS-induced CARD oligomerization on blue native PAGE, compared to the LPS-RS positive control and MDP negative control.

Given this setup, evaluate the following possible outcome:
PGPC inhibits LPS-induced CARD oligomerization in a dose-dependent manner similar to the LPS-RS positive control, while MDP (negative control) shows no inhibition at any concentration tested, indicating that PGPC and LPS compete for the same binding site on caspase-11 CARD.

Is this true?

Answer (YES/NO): YES